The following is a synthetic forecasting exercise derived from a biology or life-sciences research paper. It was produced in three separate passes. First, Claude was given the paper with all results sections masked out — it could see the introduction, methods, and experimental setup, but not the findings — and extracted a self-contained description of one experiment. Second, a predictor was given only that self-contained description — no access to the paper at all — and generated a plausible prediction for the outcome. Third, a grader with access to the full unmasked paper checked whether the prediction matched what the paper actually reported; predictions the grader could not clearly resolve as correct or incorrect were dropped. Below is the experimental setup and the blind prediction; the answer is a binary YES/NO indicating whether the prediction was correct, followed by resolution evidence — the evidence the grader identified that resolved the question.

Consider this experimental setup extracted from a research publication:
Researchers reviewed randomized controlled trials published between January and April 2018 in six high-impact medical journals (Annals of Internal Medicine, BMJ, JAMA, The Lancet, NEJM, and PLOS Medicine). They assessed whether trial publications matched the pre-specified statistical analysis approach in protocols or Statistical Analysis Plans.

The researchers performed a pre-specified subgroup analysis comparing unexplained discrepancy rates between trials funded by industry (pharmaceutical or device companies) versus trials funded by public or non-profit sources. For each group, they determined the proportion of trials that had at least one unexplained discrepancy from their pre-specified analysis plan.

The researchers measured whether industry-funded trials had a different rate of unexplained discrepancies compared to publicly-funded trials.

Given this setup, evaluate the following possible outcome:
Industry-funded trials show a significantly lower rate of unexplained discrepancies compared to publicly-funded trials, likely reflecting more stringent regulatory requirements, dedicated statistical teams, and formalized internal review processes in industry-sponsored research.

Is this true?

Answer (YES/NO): YES